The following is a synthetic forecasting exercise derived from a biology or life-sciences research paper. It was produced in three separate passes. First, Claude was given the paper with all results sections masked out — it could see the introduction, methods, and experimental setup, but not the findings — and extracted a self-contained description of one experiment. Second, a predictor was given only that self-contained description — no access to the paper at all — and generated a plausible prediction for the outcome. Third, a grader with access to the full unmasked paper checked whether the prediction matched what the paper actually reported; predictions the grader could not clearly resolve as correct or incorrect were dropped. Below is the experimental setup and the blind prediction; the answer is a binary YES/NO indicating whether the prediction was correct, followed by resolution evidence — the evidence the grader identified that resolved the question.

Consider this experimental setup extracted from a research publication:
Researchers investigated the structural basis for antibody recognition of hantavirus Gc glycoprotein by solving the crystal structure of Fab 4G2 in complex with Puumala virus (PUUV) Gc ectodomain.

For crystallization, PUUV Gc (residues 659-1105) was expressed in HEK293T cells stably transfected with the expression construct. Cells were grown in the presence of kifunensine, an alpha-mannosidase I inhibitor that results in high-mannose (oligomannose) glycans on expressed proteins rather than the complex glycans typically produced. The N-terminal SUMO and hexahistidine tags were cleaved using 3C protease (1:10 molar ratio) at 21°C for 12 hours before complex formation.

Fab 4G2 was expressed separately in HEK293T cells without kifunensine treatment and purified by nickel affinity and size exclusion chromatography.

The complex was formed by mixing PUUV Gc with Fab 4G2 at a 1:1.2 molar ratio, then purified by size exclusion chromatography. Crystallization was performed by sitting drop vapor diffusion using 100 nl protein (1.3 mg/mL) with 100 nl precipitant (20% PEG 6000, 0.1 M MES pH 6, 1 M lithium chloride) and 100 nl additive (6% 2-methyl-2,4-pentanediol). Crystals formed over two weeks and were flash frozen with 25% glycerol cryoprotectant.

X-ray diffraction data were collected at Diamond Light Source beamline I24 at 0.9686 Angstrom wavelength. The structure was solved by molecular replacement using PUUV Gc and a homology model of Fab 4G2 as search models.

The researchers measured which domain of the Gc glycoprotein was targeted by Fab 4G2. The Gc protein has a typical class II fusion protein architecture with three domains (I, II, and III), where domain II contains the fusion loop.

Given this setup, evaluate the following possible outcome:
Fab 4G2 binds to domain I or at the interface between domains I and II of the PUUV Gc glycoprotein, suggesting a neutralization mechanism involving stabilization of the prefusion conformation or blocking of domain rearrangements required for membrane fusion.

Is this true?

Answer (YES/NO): YES